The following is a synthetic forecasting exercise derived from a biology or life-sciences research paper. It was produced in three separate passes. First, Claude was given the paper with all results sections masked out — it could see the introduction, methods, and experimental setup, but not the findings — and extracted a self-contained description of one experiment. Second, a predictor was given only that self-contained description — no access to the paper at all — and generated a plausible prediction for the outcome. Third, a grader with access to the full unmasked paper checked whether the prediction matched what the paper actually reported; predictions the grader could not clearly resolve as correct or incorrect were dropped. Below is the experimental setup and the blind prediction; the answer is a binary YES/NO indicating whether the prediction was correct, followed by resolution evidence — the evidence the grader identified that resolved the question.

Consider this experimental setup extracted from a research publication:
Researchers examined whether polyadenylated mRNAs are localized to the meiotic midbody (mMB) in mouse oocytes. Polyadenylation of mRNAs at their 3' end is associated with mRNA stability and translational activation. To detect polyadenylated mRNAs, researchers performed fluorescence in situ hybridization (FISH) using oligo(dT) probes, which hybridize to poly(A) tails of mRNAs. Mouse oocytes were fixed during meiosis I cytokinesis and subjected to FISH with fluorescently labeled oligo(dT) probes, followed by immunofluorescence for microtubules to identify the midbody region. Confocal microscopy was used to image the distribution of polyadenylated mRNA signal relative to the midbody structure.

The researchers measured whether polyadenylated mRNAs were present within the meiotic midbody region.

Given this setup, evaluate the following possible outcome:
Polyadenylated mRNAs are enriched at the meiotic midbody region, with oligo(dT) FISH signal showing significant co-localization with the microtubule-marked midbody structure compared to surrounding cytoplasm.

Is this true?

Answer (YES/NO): YES